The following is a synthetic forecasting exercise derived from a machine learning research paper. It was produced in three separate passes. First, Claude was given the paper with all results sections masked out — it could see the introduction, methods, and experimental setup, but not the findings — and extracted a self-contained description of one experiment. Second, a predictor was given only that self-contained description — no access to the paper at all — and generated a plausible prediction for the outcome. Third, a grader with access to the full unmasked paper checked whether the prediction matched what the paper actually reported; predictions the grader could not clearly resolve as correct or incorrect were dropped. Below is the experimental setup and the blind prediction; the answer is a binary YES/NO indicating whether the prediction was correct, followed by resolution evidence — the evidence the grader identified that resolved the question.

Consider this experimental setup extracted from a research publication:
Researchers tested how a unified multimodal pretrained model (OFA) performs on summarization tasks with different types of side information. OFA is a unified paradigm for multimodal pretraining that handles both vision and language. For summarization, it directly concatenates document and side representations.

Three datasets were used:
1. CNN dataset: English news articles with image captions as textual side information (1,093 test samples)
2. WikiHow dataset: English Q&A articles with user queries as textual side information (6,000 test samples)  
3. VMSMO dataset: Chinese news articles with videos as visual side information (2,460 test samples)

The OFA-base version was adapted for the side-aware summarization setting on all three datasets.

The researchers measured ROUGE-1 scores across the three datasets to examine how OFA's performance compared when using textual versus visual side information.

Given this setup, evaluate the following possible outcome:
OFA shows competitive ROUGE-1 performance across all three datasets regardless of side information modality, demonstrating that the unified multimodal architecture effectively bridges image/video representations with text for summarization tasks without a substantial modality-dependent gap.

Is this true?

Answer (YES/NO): NO